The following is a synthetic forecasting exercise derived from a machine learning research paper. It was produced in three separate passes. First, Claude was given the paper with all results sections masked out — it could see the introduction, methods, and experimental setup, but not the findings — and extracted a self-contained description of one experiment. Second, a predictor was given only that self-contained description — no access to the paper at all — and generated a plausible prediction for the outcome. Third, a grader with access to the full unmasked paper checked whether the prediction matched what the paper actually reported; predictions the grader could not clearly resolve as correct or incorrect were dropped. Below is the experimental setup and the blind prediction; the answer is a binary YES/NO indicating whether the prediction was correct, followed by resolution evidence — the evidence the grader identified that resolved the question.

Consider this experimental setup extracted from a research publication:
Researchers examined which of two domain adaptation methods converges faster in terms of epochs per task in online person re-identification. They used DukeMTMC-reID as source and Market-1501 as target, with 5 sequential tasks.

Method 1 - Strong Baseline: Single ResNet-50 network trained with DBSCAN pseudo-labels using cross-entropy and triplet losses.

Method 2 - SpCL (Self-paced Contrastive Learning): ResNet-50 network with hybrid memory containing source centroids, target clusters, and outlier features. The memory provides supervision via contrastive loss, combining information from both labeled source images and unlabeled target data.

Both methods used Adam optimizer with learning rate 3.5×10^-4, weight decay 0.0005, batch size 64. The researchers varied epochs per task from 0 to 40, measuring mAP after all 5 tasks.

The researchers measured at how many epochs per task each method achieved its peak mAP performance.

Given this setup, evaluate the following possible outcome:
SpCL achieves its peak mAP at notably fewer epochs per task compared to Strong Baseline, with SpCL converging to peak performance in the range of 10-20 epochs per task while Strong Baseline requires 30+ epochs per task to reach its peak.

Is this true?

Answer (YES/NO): NO